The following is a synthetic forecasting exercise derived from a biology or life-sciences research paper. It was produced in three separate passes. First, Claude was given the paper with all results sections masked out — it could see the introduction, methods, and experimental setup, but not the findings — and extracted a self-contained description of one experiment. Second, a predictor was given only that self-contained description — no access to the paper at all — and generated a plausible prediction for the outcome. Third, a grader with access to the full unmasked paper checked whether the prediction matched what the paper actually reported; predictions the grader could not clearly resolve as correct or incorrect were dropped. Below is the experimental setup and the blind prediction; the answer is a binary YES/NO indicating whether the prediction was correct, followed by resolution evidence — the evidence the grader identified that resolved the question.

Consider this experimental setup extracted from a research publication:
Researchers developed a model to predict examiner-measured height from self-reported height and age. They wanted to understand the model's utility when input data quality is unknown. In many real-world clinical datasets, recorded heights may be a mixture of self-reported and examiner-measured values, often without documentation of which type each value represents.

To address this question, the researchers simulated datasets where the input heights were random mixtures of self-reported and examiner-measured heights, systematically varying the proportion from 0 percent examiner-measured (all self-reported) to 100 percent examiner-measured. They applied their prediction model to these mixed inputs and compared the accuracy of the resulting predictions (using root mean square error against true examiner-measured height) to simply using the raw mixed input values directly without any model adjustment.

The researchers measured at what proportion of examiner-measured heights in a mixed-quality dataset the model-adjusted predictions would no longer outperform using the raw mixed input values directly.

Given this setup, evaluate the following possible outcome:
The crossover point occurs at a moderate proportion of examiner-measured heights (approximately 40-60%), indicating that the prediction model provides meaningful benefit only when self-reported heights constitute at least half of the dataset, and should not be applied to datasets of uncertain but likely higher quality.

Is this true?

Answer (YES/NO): NO